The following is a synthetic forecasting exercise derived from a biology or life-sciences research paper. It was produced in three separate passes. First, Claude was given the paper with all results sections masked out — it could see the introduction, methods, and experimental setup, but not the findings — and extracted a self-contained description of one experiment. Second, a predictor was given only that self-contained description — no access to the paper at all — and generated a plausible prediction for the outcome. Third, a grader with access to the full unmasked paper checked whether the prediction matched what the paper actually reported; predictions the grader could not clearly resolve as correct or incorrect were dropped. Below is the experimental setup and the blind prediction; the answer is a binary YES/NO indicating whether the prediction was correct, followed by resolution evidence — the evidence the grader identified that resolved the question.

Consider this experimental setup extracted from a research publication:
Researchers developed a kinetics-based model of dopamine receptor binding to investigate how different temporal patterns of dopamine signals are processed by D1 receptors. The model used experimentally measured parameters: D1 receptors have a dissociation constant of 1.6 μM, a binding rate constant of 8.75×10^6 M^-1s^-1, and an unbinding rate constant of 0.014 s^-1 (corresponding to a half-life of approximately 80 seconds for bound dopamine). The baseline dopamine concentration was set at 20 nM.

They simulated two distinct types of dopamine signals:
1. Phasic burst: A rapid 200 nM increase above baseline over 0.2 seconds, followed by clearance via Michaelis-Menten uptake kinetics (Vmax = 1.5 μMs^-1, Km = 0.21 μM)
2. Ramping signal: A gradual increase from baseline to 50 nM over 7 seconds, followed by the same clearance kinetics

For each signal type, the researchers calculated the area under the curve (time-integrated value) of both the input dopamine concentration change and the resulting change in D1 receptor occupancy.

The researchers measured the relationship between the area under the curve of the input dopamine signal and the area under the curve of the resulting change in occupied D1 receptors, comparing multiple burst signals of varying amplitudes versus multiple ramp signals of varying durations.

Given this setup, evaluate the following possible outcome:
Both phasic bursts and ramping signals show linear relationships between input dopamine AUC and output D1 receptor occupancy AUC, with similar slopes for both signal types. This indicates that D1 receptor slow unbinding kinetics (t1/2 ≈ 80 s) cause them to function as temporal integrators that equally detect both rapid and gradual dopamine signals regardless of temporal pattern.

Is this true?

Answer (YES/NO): YES